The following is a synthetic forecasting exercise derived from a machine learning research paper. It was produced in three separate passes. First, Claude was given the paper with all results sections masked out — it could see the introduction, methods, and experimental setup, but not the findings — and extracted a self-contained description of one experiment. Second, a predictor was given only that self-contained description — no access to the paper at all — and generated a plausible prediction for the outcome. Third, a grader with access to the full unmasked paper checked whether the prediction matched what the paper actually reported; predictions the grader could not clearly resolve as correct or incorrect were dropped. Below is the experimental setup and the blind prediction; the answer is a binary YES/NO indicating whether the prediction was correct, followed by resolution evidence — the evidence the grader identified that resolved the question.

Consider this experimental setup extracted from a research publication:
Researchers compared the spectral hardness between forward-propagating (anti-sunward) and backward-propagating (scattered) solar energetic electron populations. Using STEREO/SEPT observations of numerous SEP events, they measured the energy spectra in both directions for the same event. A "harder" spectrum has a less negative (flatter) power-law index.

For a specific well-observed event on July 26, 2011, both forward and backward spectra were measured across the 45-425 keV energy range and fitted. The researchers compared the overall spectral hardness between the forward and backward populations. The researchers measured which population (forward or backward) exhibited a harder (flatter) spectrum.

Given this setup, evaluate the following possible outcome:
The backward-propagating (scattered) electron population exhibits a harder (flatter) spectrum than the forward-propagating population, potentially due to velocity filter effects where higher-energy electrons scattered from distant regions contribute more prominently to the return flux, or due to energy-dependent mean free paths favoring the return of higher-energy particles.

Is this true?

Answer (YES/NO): YES